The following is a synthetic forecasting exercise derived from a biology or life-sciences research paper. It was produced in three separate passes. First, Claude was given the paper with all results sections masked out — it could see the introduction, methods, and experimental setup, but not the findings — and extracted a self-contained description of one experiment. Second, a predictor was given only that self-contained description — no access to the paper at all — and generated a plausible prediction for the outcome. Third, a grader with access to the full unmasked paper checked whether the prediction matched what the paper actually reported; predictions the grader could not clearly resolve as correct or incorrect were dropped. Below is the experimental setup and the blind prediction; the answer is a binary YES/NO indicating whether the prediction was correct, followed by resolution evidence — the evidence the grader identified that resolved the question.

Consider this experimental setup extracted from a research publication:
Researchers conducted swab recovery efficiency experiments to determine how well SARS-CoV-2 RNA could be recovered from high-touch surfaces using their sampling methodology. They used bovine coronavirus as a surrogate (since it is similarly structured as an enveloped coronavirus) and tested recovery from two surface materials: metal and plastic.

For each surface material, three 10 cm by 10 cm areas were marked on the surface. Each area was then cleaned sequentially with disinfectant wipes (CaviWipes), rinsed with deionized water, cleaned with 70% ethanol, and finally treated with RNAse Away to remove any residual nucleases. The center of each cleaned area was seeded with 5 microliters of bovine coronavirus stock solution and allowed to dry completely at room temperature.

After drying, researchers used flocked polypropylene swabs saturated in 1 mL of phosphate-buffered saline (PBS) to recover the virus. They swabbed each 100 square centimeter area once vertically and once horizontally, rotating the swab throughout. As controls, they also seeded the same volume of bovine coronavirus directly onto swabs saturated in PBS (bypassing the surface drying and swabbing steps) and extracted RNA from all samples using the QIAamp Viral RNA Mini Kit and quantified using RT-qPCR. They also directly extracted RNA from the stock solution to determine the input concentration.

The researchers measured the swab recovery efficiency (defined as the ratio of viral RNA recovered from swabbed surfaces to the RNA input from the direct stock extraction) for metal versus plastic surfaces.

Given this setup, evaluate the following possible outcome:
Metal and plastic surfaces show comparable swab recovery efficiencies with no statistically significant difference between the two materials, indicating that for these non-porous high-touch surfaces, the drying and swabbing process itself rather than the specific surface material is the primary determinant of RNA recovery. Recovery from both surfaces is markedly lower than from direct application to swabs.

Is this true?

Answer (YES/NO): NO